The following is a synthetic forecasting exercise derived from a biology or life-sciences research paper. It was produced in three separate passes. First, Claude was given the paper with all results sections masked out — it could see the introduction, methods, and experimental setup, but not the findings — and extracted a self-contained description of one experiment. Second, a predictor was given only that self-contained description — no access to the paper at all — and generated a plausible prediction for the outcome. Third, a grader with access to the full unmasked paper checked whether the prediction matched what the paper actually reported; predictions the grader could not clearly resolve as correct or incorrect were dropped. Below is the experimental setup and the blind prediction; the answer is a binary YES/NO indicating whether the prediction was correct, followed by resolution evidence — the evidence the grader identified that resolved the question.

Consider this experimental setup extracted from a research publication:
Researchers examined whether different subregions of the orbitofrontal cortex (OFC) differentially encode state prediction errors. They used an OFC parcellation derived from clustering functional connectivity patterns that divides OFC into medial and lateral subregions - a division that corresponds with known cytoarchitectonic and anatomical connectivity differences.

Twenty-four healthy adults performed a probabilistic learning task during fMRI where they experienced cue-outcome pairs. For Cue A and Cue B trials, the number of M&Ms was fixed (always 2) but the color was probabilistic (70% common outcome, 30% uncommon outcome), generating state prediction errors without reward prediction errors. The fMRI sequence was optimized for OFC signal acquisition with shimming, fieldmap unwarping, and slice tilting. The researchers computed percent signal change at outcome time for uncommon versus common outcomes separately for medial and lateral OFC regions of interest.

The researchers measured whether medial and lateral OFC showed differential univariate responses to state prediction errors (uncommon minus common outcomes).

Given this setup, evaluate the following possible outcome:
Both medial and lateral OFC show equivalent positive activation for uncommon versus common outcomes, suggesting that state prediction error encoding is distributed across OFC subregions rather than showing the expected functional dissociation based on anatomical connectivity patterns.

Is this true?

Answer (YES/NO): NO